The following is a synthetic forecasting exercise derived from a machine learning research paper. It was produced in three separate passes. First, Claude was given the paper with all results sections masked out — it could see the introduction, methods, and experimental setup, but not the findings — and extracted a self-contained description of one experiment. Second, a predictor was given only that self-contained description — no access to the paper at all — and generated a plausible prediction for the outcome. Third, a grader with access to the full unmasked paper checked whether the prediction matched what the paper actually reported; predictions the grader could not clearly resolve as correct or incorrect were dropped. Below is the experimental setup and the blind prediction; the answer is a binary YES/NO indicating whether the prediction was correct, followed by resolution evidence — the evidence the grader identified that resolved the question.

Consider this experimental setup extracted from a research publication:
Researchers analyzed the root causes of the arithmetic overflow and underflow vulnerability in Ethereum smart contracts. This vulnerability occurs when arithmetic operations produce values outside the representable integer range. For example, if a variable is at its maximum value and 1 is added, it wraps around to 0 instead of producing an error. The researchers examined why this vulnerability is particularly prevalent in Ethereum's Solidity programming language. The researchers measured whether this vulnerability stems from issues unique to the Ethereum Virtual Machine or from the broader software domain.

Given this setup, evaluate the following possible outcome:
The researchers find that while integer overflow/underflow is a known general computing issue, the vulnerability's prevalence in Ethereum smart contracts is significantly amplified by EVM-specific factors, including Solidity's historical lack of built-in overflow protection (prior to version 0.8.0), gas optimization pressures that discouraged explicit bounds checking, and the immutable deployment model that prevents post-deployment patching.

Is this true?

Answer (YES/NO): NO